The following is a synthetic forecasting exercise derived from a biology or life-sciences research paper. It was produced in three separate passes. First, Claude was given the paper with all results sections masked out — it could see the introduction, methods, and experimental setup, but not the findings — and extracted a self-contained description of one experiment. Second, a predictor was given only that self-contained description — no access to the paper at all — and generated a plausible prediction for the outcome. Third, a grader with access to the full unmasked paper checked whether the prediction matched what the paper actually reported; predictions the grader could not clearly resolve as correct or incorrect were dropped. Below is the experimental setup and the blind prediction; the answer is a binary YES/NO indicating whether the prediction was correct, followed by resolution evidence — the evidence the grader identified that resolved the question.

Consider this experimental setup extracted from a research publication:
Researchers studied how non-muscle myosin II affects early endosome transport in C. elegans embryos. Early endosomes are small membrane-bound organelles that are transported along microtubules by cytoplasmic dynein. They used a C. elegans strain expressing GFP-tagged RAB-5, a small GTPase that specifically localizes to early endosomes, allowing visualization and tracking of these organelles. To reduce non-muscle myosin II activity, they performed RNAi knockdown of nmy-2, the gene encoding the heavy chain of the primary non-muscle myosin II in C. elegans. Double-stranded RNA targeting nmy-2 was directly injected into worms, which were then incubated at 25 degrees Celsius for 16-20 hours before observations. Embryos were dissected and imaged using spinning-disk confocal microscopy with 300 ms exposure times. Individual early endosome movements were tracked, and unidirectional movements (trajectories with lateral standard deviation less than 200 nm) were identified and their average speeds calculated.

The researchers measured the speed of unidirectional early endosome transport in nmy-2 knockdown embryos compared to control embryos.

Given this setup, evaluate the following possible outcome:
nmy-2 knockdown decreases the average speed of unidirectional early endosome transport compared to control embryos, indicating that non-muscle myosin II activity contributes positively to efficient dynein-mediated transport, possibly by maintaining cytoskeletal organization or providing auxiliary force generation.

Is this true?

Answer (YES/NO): YES